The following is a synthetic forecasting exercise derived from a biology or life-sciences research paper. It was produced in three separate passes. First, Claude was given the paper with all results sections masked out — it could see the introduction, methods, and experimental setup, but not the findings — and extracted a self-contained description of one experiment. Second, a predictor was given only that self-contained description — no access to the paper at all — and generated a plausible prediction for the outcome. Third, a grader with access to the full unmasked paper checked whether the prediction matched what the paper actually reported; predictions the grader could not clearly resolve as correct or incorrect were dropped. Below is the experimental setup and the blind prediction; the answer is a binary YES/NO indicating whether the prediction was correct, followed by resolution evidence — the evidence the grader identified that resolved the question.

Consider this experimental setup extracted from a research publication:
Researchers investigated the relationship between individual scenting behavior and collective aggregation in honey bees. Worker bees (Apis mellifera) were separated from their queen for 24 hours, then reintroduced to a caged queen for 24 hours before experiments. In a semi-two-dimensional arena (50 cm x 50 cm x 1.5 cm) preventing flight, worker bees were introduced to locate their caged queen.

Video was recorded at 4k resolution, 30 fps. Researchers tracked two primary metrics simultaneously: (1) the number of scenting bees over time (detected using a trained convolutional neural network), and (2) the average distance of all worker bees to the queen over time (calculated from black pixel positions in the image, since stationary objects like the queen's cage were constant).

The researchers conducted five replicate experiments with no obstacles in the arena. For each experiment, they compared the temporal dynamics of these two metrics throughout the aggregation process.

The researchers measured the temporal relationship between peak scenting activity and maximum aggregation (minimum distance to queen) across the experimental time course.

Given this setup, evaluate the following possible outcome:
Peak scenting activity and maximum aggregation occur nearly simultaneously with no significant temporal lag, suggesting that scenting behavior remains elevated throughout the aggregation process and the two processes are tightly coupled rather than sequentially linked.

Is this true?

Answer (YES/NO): NO